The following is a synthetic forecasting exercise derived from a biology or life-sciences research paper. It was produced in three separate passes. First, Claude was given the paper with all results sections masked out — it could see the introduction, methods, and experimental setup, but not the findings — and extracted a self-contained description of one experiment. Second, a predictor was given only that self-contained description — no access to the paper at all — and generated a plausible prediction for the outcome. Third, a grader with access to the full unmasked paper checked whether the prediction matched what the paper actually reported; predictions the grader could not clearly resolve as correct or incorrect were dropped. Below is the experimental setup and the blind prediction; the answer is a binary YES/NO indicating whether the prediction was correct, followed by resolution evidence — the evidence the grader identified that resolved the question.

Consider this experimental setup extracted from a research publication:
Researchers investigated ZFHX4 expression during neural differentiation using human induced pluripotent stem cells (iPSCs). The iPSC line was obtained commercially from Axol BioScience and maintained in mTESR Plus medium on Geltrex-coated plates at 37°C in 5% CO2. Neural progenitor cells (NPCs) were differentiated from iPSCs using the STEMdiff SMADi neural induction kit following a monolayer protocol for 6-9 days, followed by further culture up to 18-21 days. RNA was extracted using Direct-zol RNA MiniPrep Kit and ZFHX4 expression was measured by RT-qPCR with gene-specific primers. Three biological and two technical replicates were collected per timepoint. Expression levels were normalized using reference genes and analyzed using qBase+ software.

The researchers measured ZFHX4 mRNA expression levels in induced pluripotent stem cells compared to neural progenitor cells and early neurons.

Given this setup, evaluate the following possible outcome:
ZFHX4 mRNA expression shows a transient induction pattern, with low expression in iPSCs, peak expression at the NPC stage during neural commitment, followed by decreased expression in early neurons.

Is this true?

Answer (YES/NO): NO